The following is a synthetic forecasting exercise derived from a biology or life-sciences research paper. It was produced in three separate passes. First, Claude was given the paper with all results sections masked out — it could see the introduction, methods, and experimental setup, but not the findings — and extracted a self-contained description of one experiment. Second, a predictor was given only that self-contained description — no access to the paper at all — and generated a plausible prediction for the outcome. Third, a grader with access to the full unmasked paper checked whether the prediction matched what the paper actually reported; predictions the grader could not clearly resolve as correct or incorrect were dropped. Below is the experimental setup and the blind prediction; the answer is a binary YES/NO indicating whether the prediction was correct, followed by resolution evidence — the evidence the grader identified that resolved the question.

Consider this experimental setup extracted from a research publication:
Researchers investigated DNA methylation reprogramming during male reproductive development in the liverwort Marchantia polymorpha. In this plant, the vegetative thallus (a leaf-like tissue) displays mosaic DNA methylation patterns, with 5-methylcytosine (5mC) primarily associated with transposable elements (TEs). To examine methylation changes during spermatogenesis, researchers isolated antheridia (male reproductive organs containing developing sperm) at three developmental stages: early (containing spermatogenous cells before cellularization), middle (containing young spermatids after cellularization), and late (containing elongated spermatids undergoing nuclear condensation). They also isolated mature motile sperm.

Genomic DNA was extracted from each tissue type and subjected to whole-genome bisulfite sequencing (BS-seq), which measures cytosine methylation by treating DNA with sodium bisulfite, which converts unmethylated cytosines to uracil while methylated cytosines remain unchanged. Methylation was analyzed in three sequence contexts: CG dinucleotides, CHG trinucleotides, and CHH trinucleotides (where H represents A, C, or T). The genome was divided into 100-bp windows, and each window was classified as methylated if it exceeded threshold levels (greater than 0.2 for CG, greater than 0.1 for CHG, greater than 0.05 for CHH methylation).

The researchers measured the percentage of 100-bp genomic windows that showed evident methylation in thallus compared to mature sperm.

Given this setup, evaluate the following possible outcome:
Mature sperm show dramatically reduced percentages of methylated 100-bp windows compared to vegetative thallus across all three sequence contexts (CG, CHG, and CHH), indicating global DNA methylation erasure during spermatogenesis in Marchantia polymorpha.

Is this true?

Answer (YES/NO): NO